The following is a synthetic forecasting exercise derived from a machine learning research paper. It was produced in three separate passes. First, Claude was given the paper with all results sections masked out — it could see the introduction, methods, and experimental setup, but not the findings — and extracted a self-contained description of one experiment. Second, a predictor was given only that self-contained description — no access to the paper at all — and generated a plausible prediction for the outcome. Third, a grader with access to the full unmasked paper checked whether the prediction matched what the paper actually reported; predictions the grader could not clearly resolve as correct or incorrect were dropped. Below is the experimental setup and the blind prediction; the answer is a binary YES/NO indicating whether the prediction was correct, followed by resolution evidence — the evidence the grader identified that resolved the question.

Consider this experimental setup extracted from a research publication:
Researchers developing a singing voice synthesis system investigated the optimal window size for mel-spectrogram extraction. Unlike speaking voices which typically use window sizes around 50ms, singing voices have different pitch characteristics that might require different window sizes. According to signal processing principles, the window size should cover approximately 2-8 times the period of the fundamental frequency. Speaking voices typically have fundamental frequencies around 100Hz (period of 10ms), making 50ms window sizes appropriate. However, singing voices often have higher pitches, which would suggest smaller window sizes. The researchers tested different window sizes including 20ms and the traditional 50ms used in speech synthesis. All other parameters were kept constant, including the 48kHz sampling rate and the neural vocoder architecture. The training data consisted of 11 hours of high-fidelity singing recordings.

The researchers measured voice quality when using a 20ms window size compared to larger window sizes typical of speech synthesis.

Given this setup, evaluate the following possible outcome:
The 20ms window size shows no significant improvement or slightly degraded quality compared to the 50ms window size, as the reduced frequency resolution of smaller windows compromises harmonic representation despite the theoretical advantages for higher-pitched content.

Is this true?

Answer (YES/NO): NO